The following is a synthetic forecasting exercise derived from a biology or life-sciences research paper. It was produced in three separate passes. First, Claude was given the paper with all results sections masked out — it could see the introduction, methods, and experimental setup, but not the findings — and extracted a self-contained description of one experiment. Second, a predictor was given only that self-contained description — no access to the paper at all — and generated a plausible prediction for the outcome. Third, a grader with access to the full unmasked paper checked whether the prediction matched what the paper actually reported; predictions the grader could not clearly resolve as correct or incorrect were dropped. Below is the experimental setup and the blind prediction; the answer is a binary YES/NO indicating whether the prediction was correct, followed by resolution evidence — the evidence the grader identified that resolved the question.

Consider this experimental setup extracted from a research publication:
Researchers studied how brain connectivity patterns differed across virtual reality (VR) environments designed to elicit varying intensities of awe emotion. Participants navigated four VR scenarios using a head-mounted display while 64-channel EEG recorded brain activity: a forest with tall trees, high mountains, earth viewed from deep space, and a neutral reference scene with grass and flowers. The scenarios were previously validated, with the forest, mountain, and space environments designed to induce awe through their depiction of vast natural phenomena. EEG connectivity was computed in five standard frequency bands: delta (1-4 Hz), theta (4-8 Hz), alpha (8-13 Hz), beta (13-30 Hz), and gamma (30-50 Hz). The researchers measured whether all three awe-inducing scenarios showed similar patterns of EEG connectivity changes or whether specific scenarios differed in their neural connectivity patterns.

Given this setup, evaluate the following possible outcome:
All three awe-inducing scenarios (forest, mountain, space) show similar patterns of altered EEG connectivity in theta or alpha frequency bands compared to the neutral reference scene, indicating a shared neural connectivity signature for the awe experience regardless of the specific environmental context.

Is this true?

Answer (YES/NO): NO